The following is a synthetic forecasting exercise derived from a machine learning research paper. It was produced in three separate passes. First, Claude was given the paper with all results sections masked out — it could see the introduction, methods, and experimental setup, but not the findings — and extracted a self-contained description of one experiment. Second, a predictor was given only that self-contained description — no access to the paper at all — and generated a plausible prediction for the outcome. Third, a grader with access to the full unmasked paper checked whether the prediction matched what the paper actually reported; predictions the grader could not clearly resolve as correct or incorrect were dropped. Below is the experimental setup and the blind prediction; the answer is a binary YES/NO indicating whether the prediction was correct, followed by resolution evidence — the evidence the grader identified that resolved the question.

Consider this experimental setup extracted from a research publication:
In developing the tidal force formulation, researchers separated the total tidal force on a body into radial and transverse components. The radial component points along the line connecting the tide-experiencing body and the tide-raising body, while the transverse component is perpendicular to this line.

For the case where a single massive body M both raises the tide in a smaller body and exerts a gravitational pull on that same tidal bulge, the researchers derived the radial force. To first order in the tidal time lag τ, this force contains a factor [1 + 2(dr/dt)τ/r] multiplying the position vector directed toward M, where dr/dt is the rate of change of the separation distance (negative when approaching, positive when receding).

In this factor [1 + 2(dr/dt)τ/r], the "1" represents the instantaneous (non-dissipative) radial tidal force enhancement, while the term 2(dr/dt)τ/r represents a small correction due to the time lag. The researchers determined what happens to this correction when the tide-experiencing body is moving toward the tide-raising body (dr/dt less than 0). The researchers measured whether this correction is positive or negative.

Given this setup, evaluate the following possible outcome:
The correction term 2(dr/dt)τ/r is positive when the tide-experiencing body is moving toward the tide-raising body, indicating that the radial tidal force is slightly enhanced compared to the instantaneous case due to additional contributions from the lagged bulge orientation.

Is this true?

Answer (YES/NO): NO